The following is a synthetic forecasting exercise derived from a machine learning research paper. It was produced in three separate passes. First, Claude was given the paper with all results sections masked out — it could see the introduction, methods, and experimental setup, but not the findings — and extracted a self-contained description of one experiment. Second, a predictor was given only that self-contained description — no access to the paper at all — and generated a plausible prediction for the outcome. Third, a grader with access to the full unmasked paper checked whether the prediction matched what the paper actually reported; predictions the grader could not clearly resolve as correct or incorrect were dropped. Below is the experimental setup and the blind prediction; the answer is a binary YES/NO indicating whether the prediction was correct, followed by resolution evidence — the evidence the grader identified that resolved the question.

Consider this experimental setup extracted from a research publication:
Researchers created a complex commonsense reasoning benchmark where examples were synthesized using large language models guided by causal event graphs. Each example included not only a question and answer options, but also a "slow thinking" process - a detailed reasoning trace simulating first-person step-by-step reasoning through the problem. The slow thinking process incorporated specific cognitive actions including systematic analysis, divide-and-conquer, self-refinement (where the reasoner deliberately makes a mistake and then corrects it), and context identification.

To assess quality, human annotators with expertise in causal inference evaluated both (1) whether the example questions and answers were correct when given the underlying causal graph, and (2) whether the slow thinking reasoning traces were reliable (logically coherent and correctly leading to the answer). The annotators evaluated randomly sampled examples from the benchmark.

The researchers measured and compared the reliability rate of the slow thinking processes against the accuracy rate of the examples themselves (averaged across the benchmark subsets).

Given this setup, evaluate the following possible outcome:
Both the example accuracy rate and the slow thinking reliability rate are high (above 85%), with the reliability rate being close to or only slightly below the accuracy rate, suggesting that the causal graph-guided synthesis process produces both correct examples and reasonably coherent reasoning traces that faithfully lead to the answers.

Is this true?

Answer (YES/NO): YES